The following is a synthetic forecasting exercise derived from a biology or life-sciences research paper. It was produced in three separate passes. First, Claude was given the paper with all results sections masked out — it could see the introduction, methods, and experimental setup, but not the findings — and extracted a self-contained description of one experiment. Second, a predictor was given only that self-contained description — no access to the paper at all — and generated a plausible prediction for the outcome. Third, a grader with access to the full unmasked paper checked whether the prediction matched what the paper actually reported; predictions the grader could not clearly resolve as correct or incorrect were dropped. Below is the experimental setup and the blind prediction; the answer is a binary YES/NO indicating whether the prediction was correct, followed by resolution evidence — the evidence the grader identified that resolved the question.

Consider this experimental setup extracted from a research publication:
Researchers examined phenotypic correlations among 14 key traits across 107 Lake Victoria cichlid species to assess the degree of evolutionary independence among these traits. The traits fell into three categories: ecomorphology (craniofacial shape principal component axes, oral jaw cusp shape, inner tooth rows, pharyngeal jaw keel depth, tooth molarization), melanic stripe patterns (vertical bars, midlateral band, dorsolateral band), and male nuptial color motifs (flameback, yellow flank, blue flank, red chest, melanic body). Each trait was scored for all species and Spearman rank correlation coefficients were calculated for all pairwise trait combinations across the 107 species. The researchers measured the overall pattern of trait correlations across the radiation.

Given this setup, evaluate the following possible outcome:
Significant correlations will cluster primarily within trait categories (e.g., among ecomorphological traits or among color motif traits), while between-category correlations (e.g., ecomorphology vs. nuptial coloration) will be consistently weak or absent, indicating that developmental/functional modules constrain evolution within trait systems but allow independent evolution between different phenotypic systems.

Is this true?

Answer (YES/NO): YES